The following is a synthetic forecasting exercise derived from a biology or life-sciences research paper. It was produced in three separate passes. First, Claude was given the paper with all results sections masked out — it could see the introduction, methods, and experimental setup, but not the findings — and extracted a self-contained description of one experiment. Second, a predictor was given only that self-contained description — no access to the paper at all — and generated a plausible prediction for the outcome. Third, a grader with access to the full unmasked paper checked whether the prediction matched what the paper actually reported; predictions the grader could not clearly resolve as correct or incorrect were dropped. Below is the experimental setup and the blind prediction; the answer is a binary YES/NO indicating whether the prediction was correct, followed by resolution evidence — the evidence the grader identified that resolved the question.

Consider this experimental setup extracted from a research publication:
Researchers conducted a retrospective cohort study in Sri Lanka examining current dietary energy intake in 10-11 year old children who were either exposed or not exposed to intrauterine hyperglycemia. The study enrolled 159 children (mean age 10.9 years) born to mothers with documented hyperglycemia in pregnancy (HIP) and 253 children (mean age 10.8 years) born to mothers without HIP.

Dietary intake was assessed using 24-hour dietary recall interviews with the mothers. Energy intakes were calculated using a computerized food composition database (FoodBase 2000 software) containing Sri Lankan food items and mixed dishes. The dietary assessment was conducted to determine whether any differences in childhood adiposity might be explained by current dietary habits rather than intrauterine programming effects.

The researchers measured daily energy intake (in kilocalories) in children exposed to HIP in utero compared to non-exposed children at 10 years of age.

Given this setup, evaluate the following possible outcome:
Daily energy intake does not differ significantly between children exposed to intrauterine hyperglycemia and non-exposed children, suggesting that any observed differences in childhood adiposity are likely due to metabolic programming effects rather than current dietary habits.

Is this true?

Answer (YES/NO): YES